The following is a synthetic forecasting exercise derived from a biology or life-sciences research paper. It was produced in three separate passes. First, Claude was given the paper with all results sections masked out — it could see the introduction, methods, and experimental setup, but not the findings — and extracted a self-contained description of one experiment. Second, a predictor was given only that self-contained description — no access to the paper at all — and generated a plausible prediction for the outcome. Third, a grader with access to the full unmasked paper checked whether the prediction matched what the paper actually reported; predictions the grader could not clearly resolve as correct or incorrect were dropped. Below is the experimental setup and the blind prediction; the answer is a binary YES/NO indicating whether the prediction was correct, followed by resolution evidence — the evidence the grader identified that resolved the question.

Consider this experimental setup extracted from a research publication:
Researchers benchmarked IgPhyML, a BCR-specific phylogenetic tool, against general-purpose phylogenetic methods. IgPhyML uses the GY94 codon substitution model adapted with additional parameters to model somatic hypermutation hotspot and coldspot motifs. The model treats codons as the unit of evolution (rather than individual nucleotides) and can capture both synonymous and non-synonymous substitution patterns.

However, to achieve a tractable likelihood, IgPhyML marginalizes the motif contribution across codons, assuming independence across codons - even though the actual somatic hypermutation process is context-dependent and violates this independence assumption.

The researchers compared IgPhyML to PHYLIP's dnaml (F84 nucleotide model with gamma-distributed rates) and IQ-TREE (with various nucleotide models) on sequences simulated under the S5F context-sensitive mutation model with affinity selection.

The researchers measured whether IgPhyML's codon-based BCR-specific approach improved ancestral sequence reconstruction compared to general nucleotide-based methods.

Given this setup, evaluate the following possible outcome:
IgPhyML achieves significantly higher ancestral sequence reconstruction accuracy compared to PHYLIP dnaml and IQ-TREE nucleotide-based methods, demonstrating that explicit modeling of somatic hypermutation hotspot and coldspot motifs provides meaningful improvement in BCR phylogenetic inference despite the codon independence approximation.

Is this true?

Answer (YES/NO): NO